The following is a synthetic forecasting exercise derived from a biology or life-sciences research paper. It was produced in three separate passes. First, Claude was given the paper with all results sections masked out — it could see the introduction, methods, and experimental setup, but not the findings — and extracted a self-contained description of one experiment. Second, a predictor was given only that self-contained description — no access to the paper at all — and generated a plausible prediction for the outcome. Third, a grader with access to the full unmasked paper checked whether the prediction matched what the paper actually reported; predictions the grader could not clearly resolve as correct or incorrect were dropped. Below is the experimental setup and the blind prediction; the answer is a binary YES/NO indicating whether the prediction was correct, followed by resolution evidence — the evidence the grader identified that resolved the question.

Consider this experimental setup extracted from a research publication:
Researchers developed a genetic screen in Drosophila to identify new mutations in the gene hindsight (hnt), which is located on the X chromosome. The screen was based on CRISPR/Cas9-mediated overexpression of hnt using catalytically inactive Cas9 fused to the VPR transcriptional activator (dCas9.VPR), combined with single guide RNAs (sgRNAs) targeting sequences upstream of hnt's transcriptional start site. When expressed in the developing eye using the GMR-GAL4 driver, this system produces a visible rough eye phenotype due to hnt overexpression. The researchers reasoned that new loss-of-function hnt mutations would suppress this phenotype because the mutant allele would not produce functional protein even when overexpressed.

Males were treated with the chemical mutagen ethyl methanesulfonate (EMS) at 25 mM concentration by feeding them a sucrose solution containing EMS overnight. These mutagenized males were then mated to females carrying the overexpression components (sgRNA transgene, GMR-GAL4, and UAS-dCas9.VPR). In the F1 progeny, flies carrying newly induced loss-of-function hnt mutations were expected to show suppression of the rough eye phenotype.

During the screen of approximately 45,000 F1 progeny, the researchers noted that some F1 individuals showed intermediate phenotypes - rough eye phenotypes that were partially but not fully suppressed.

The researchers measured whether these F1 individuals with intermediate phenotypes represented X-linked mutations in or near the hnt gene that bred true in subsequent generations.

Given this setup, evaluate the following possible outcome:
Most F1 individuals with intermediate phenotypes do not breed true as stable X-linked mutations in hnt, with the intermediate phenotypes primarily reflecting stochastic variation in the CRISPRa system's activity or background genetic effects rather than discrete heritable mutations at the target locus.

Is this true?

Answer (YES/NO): YES